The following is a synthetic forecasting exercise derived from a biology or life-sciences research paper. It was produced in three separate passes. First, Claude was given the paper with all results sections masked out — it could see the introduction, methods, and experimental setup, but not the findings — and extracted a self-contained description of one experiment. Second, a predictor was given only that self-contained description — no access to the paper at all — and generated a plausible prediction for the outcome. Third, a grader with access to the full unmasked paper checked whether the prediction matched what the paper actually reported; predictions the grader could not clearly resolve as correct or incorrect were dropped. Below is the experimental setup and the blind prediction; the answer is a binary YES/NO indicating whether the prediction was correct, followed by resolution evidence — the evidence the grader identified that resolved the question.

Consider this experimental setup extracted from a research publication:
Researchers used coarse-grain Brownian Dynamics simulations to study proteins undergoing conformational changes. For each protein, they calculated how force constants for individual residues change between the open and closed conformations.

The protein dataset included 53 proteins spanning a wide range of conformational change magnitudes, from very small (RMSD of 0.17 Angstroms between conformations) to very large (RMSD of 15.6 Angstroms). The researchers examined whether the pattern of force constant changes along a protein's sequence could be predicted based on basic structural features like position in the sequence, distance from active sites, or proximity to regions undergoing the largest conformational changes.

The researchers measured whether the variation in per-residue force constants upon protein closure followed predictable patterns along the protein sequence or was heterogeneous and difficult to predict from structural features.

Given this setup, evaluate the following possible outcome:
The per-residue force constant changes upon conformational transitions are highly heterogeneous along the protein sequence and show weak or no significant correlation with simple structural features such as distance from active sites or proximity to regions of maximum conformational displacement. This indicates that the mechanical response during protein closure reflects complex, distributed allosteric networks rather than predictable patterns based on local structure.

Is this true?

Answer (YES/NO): YES